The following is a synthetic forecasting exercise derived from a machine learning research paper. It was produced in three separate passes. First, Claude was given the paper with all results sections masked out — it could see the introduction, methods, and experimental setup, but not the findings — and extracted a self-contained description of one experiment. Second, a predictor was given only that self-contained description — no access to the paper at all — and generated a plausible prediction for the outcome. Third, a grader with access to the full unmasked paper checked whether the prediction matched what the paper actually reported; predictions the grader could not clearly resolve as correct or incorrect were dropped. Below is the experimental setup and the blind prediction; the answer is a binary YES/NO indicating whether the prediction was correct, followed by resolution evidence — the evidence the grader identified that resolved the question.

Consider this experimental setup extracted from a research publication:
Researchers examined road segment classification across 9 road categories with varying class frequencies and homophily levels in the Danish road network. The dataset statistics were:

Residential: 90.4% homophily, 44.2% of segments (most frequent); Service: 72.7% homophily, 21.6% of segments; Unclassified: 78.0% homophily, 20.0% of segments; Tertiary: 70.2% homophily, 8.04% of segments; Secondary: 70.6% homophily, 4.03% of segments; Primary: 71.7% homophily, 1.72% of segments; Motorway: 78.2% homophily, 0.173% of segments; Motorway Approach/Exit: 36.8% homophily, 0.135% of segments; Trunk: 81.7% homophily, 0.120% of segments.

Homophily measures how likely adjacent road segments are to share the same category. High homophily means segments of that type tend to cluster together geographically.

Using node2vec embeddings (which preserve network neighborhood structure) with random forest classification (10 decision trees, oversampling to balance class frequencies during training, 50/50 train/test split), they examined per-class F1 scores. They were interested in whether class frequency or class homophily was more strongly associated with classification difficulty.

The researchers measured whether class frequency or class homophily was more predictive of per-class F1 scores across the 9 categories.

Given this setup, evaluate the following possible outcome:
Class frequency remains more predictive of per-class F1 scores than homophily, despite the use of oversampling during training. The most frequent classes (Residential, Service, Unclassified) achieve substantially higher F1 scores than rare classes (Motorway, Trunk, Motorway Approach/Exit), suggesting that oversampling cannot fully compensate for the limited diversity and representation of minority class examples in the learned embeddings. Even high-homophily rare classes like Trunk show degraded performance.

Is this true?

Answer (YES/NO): NO